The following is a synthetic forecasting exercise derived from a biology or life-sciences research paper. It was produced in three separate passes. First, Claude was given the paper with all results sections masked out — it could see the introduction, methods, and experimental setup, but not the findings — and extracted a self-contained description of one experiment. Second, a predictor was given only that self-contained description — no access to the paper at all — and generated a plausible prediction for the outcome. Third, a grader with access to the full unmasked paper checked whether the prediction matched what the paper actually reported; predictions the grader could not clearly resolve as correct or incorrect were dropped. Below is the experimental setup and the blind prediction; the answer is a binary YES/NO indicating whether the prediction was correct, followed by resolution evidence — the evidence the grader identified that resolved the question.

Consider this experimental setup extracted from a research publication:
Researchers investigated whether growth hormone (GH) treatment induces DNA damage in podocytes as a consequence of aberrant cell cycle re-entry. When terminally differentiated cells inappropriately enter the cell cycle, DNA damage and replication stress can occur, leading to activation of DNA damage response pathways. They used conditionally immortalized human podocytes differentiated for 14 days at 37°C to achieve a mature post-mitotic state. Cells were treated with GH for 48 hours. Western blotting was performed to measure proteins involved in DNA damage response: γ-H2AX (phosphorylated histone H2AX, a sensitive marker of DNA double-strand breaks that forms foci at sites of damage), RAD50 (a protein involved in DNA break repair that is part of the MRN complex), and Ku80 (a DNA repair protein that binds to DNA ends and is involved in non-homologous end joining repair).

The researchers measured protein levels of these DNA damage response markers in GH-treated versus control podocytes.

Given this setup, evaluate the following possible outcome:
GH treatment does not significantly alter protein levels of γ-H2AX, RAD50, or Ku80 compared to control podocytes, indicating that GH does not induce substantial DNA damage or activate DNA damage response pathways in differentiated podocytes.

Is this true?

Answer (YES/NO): NO